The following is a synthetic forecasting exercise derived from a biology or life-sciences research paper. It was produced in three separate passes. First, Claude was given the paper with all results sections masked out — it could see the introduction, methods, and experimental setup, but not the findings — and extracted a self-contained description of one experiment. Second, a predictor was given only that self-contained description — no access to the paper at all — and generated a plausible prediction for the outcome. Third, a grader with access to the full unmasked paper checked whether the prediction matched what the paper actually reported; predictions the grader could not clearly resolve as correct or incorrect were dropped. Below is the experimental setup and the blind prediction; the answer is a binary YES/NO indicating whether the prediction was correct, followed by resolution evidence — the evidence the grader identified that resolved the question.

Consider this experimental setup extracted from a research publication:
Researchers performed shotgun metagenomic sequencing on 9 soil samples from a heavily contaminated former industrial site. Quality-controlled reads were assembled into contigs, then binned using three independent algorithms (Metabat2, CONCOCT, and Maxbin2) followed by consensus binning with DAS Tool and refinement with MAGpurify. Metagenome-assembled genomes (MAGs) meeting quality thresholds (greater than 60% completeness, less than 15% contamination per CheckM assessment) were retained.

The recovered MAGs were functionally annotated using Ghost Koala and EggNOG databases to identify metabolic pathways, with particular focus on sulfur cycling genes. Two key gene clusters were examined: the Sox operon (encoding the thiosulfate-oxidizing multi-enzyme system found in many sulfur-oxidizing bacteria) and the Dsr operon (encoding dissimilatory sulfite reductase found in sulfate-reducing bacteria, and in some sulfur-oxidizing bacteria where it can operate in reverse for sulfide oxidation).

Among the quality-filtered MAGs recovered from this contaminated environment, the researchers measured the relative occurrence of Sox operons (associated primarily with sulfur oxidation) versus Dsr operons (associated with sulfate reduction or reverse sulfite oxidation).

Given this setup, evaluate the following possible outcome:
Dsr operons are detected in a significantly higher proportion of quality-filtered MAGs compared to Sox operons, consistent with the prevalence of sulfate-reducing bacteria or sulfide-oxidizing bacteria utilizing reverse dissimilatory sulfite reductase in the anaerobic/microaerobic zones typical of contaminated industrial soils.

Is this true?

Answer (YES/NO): NO